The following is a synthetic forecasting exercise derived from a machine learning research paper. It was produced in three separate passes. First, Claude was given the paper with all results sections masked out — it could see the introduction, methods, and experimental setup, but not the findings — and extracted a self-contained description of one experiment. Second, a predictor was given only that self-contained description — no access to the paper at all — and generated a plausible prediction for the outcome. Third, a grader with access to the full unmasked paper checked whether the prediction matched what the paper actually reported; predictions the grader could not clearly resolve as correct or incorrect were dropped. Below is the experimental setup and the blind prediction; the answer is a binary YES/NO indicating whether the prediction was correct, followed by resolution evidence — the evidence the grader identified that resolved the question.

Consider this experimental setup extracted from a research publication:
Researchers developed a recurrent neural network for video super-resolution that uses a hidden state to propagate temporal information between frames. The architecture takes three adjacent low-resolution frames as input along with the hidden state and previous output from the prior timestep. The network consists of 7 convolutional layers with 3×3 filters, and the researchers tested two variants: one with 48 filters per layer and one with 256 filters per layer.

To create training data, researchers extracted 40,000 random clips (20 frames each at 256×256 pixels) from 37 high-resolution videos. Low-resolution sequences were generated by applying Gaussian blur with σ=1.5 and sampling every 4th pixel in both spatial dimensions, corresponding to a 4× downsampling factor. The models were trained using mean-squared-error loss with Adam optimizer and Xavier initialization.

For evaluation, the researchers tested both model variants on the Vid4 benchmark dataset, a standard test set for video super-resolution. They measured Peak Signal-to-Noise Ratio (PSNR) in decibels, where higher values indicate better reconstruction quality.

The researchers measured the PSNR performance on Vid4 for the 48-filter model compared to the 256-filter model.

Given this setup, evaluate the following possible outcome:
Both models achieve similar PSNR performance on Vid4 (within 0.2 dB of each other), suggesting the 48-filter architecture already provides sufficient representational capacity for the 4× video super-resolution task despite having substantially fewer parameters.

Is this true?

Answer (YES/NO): NO